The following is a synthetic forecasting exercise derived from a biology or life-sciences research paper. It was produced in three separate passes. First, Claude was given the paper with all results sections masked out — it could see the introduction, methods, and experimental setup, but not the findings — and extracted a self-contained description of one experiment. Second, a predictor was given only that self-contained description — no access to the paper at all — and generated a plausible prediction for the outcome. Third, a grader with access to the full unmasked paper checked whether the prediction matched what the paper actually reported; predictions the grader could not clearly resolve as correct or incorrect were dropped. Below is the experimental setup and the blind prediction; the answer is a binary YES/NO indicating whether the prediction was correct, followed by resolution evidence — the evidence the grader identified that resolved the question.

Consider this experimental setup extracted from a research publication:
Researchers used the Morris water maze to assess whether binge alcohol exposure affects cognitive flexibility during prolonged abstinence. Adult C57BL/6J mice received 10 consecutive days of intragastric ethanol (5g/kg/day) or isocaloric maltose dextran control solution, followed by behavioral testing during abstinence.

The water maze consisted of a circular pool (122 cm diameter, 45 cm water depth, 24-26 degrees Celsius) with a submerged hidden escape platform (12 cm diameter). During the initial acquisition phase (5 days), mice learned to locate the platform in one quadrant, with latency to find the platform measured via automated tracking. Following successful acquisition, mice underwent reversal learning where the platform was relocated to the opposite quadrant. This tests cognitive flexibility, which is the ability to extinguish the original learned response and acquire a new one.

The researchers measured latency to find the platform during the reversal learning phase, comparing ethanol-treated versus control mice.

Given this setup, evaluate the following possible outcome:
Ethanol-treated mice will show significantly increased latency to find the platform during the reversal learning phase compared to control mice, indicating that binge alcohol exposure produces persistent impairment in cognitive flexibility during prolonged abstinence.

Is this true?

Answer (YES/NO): YES